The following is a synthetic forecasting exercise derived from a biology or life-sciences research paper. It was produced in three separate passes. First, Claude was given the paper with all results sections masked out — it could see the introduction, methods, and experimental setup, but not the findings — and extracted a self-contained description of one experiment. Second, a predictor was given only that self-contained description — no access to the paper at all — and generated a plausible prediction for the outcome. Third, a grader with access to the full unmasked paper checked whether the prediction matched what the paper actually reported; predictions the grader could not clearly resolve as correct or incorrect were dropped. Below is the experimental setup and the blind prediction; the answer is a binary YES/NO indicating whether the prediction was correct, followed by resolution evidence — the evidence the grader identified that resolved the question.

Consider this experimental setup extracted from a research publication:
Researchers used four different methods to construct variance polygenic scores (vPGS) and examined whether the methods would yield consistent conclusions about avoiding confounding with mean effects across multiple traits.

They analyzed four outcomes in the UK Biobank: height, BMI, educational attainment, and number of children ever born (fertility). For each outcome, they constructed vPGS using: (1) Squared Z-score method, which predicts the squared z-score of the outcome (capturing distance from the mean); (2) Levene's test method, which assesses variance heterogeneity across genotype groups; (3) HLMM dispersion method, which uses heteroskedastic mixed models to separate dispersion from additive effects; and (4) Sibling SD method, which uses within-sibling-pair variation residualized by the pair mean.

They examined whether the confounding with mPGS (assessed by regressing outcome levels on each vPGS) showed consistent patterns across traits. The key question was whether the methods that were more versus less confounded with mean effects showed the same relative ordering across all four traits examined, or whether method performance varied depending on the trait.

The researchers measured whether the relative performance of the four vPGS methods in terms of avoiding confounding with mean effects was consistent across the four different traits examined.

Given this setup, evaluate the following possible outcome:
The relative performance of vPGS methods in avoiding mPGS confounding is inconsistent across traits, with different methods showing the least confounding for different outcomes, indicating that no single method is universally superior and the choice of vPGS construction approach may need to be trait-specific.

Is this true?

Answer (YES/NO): NO